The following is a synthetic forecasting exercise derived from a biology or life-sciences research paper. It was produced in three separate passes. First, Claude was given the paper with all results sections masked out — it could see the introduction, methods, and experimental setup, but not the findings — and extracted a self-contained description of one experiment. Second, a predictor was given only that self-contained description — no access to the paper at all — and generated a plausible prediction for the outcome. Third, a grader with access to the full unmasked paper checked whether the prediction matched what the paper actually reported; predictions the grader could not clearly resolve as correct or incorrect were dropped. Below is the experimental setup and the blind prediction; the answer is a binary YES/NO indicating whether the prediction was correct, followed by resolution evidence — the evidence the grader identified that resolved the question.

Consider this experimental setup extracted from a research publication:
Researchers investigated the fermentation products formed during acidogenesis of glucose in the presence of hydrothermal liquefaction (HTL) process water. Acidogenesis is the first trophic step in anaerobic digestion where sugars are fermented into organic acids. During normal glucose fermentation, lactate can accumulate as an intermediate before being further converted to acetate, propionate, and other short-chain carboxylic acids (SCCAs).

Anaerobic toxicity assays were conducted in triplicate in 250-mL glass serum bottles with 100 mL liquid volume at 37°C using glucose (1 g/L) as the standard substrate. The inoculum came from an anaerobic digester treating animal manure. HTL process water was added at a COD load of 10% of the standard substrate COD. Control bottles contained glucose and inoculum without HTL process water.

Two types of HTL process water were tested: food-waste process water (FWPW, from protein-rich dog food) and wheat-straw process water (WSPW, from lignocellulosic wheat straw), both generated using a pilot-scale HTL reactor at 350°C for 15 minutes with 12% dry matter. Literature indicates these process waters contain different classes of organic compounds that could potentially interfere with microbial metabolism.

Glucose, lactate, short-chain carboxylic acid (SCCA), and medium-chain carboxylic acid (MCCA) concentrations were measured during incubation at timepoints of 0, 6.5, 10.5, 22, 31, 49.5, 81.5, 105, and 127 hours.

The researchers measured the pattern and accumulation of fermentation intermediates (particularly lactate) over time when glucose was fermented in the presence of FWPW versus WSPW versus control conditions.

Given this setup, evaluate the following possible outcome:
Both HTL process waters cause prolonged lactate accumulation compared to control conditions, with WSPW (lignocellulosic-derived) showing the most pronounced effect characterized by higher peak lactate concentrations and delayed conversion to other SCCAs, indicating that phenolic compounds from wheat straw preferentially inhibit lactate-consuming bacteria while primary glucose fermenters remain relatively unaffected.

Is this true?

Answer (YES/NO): NO